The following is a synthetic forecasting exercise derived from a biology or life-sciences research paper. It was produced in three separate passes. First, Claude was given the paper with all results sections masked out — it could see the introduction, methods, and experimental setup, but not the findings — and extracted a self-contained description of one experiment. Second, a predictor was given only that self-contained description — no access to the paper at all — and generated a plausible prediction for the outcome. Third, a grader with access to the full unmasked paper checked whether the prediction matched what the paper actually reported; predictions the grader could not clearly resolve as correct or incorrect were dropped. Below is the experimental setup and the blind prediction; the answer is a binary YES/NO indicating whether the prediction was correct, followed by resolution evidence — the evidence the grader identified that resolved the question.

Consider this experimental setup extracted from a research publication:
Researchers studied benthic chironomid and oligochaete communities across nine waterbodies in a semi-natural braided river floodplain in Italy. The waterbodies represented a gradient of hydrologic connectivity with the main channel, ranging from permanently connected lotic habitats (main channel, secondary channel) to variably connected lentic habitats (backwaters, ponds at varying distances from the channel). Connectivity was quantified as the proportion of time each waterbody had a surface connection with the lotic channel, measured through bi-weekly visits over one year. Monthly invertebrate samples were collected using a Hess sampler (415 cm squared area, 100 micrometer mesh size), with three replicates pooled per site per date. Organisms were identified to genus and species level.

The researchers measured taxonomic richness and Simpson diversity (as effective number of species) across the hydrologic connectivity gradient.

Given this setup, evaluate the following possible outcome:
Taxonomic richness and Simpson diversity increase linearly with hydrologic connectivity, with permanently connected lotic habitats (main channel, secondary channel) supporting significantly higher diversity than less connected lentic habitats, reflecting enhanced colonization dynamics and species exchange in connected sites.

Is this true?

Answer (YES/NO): NO